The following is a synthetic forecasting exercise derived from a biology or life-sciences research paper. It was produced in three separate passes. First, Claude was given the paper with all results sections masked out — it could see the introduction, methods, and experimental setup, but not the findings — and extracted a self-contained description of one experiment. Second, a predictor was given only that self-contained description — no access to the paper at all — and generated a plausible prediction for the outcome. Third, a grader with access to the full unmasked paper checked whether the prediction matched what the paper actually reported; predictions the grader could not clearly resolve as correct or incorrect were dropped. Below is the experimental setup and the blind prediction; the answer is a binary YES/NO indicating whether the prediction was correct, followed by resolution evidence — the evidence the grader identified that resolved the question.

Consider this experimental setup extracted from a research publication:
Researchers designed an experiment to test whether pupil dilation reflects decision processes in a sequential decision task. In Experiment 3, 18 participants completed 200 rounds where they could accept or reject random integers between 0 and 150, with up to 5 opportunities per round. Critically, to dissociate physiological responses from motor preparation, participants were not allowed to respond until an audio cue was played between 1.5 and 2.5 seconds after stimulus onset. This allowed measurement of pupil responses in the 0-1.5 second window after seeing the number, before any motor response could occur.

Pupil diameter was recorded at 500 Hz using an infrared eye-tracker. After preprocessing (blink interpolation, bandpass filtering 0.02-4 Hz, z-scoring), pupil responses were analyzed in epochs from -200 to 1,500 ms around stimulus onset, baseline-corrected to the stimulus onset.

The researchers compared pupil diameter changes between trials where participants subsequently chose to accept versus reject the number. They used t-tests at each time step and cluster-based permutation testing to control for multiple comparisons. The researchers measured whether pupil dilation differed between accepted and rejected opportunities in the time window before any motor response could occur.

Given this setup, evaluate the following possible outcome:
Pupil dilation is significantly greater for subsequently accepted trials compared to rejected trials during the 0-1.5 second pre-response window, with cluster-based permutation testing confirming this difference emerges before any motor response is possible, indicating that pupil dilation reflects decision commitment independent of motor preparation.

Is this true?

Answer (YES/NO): YES